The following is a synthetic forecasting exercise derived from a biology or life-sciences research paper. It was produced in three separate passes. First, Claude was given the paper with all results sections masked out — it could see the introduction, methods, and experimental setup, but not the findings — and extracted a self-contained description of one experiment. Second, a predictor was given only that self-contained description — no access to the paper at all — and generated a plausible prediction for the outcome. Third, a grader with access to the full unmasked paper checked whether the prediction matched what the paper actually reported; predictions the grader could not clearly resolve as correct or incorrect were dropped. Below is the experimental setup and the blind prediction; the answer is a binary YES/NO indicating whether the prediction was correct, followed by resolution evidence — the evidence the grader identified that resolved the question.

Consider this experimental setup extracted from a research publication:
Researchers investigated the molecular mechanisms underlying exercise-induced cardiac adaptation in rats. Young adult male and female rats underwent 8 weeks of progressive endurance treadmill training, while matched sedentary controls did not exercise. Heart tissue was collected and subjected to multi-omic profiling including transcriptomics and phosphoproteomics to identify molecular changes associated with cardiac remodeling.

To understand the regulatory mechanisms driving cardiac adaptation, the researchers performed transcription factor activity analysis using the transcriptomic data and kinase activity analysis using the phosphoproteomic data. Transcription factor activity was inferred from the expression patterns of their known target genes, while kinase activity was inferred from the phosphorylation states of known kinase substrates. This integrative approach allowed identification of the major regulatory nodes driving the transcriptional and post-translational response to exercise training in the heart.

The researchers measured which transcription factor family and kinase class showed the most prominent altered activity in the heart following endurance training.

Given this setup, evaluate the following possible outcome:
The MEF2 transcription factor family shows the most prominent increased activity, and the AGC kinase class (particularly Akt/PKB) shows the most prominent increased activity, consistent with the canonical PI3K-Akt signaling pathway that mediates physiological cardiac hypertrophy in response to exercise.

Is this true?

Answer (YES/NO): NO